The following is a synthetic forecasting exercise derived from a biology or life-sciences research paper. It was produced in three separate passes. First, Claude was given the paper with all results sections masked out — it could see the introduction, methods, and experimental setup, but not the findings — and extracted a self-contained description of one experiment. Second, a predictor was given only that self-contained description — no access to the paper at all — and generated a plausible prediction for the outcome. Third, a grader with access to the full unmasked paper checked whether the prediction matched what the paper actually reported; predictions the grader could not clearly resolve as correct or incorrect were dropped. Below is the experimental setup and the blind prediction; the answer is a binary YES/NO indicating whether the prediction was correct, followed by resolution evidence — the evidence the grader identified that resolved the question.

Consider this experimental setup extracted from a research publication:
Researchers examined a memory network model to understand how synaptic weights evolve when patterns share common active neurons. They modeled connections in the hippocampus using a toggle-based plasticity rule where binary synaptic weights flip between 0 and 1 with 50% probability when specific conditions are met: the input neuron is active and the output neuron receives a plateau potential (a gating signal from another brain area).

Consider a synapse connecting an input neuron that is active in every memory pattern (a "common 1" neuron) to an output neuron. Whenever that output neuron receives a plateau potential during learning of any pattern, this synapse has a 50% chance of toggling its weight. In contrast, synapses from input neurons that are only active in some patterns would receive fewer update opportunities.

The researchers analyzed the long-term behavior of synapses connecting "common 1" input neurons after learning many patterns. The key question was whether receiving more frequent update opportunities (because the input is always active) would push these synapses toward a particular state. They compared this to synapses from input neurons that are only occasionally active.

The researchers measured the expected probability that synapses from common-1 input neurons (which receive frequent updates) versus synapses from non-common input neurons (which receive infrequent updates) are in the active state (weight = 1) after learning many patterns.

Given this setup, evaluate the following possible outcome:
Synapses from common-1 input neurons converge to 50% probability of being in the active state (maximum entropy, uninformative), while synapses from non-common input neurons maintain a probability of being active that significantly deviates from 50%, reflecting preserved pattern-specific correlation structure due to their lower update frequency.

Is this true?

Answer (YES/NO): YES